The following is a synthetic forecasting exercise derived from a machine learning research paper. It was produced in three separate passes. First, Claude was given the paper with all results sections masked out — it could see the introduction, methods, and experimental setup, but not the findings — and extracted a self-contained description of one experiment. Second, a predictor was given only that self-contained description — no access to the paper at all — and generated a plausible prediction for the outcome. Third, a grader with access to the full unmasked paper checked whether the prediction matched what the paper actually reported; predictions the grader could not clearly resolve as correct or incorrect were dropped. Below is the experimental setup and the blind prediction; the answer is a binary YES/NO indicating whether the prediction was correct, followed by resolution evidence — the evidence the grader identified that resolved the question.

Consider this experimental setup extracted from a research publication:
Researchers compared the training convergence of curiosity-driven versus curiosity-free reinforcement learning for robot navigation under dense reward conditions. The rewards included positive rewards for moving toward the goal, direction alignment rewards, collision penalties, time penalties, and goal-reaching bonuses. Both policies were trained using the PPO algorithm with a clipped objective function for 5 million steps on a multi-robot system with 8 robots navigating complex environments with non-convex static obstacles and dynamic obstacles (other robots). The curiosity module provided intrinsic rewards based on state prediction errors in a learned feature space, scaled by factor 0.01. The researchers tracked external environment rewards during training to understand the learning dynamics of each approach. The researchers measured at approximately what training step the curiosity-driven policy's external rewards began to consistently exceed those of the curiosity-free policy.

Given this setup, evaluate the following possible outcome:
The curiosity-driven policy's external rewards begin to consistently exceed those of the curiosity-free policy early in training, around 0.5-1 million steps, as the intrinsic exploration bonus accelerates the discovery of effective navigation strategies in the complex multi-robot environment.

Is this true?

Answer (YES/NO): YES